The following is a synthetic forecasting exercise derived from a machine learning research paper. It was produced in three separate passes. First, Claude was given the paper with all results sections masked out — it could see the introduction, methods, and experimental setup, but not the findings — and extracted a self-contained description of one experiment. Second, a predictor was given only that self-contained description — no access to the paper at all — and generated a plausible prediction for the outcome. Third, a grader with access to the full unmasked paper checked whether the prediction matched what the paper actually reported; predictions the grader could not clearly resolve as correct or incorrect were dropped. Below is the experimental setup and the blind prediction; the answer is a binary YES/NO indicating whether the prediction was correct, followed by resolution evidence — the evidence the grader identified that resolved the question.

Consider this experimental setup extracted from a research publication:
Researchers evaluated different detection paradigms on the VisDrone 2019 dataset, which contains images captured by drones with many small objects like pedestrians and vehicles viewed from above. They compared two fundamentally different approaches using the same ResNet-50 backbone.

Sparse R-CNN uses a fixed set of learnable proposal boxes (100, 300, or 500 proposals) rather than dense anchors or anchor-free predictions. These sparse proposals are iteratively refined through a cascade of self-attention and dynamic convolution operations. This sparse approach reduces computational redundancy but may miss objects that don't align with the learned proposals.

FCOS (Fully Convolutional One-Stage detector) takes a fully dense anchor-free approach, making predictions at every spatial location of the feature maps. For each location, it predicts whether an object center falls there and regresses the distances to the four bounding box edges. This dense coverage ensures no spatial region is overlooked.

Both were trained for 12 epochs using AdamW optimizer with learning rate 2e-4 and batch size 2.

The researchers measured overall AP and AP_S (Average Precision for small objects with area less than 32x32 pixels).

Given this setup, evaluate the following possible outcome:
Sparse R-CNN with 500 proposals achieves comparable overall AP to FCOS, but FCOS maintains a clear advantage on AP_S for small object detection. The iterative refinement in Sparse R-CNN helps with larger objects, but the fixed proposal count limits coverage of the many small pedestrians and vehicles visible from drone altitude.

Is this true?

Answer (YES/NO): NO